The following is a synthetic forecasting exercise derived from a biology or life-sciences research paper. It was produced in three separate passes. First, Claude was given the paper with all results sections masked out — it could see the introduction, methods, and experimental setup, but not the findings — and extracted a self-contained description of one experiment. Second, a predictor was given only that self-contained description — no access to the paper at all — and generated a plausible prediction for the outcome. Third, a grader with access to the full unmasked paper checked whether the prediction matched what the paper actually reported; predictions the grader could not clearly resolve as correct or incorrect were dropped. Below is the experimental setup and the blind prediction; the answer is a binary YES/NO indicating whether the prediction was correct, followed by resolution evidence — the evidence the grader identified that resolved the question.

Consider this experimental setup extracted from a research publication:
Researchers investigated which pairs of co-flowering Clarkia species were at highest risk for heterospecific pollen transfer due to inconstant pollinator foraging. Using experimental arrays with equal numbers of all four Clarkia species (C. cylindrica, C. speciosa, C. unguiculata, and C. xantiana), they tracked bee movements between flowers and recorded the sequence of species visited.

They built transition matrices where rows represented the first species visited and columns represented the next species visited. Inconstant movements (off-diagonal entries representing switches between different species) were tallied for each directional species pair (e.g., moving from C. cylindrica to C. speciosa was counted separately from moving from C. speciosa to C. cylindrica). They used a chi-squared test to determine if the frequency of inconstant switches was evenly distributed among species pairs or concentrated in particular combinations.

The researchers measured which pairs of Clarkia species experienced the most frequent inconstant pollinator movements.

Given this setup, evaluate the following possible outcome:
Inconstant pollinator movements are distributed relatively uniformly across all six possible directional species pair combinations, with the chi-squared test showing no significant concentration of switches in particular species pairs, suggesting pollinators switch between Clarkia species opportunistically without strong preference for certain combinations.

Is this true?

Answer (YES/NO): NO